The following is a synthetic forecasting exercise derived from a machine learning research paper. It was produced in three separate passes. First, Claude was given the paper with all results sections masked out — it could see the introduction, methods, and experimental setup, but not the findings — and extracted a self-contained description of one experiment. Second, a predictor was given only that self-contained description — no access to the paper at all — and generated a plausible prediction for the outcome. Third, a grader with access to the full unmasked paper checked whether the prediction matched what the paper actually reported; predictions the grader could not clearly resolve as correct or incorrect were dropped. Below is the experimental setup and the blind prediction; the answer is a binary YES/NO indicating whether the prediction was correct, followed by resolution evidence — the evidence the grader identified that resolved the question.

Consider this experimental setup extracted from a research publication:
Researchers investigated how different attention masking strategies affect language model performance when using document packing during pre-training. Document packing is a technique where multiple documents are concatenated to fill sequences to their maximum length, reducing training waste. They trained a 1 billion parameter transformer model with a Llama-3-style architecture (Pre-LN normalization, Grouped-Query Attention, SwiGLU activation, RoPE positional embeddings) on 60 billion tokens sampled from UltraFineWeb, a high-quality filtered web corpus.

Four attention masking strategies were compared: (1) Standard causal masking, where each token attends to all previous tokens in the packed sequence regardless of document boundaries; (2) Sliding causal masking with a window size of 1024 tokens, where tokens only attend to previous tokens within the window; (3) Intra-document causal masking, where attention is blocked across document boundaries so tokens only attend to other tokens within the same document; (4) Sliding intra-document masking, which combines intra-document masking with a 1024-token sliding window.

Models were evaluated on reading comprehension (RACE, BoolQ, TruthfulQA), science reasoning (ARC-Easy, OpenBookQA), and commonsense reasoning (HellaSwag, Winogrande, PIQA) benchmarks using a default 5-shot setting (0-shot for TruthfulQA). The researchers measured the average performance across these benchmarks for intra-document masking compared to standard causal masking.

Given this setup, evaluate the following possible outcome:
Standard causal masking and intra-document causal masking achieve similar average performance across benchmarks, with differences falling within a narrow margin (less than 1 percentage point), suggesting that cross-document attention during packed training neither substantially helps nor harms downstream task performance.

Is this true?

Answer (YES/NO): NO